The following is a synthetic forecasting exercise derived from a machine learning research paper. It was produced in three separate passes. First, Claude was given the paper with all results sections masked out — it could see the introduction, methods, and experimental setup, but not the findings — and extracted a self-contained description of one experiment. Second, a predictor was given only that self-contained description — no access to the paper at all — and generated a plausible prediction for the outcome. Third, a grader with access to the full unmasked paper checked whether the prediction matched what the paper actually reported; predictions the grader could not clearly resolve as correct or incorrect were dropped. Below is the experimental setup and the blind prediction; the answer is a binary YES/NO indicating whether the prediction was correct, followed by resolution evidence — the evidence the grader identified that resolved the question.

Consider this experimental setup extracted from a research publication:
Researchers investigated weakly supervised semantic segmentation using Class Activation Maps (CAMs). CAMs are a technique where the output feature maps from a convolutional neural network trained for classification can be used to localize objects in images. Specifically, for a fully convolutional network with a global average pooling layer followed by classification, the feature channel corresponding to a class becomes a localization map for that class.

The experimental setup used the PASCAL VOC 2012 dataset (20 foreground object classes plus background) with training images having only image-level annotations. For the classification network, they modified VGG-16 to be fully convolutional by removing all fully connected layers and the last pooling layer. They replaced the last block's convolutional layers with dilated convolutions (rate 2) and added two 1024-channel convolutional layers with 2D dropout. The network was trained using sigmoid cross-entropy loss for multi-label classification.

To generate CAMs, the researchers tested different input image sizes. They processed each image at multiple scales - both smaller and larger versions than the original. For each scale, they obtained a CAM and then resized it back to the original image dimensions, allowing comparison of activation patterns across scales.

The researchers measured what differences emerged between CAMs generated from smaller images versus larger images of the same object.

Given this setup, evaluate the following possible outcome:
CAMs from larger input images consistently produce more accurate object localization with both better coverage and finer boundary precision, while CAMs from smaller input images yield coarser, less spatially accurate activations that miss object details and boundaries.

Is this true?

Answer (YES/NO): NO